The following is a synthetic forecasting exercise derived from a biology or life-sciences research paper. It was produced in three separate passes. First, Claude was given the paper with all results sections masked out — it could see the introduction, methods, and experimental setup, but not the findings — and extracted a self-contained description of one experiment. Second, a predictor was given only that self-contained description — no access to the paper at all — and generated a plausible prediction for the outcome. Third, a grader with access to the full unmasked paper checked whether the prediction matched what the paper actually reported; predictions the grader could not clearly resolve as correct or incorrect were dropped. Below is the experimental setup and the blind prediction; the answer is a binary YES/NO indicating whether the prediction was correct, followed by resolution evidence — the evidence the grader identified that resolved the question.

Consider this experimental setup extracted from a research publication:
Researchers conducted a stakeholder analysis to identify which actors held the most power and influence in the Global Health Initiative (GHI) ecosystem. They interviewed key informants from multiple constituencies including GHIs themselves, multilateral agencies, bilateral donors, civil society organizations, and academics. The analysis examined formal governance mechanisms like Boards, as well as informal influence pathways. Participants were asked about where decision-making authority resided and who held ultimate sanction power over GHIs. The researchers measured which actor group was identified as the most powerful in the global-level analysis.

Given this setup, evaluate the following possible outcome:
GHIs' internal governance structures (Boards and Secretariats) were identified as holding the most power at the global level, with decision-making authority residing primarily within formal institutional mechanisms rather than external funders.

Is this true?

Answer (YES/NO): NO